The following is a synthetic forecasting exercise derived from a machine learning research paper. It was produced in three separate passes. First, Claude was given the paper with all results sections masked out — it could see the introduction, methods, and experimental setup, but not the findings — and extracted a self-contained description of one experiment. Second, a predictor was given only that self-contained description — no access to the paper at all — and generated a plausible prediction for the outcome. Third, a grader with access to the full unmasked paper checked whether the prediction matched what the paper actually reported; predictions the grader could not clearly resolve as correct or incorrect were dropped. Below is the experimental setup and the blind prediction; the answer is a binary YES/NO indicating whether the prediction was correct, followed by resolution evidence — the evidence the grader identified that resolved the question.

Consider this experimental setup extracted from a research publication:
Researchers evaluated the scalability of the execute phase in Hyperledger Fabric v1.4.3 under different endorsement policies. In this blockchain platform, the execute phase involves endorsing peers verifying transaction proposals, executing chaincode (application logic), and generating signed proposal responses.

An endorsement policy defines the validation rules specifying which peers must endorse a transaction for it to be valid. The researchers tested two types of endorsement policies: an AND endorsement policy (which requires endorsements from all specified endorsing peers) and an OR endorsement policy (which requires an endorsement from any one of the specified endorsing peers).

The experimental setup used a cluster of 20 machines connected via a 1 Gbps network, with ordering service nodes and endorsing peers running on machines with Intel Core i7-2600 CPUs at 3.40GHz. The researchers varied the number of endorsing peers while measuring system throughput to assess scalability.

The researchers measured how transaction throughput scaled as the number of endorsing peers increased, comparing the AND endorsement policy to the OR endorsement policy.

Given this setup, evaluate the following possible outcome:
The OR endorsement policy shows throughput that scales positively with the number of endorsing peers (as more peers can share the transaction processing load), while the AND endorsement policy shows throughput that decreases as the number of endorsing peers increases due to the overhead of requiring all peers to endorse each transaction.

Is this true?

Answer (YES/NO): NO